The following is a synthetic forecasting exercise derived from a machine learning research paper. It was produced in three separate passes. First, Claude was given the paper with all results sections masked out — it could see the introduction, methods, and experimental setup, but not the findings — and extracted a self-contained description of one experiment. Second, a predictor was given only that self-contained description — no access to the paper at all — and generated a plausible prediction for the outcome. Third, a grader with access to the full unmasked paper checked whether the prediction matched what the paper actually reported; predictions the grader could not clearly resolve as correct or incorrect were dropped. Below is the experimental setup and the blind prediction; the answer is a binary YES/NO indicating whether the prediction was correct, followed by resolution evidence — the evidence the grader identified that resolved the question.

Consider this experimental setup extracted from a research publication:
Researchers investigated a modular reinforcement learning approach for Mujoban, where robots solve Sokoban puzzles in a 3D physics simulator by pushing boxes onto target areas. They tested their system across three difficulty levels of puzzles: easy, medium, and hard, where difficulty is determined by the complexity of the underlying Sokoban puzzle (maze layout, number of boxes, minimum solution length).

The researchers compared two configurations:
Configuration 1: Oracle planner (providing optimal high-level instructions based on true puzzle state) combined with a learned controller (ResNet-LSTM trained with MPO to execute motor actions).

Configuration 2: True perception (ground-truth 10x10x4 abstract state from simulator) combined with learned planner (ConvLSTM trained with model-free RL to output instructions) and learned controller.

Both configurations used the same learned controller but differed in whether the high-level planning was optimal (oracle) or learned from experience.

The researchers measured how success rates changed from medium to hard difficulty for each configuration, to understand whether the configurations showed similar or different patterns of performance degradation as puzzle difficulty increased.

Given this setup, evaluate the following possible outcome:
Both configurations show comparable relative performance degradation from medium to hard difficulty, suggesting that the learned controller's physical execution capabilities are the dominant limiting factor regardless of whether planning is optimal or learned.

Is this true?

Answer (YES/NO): NO